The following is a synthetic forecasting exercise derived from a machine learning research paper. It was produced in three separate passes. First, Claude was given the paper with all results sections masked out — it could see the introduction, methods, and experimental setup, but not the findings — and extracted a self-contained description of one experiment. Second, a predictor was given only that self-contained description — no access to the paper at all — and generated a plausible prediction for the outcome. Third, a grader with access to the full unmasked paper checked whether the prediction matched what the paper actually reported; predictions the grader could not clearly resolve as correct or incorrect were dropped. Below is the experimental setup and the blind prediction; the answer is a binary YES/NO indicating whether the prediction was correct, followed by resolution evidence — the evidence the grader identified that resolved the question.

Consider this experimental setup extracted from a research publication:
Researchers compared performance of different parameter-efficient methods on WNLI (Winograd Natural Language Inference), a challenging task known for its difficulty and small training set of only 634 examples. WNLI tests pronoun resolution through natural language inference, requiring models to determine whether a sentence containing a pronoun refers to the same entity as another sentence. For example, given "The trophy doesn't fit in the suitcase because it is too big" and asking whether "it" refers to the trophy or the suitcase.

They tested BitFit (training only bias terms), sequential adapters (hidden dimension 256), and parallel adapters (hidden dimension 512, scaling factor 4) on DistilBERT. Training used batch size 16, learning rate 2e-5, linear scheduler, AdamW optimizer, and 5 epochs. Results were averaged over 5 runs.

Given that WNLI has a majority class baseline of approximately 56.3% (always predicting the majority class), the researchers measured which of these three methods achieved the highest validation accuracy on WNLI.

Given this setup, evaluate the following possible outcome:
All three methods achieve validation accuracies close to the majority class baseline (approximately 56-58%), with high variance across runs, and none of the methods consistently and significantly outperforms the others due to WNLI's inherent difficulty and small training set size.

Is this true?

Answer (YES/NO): NO